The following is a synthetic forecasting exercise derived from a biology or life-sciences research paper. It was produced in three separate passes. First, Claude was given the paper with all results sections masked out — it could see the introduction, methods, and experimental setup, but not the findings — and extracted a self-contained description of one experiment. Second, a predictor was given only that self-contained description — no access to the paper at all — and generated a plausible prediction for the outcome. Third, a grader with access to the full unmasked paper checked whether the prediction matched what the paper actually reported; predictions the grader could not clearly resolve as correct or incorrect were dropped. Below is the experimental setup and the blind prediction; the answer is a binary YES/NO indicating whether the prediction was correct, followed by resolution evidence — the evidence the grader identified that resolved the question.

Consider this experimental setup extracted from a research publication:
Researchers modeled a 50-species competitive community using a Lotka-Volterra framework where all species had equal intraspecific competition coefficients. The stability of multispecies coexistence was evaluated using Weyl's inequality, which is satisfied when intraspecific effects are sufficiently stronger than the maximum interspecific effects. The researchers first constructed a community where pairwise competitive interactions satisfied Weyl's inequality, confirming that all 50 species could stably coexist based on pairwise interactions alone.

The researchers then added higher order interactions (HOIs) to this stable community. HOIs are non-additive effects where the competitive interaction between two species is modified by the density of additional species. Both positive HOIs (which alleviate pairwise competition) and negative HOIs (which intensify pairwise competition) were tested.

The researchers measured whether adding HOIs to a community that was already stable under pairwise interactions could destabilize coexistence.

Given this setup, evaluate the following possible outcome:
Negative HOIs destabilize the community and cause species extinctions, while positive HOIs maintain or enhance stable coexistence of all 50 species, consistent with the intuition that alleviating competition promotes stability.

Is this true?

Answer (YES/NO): NO